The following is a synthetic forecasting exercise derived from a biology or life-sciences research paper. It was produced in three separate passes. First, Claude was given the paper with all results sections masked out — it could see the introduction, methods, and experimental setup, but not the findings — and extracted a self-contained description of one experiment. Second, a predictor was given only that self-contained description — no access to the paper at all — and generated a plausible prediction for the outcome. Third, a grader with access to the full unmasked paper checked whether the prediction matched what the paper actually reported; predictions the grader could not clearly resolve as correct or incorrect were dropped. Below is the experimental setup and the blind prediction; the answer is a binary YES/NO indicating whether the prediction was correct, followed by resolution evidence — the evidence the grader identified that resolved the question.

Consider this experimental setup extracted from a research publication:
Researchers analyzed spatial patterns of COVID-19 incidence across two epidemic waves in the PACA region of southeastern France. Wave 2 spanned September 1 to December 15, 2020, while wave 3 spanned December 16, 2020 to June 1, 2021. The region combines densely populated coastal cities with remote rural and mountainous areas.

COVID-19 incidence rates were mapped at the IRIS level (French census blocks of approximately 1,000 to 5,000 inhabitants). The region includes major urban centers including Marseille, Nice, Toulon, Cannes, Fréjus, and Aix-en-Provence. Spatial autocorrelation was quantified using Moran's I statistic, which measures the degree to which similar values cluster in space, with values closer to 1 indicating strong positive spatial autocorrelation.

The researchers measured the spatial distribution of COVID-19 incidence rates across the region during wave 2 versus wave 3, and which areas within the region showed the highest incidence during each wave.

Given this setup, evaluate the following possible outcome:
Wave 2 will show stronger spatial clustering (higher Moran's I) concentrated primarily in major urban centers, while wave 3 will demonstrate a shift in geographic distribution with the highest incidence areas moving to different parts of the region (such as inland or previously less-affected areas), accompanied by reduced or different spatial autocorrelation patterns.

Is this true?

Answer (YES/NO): NO